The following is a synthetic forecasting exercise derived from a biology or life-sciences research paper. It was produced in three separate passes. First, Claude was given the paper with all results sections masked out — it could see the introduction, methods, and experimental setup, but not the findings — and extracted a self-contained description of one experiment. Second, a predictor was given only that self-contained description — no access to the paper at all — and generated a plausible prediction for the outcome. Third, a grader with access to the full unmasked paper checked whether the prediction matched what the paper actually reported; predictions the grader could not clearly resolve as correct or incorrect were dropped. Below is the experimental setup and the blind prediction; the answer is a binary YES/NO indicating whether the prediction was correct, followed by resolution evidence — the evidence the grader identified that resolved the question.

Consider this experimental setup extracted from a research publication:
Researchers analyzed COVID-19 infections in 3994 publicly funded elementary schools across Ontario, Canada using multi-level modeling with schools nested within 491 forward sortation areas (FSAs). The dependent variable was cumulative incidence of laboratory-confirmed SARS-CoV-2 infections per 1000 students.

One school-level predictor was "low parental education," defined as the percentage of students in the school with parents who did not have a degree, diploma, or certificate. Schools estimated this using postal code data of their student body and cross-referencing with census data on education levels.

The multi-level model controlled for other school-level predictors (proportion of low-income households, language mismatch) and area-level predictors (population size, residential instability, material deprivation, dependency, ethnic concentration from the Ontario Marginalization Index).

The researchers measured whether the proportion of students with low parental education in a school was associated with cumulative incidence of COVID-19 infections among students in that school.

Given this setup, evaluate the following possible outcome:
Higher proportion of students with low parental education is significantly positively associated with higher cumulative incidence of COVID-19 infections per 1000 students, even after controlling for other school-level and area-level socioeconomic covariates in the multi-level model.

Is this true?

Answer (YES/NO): NO